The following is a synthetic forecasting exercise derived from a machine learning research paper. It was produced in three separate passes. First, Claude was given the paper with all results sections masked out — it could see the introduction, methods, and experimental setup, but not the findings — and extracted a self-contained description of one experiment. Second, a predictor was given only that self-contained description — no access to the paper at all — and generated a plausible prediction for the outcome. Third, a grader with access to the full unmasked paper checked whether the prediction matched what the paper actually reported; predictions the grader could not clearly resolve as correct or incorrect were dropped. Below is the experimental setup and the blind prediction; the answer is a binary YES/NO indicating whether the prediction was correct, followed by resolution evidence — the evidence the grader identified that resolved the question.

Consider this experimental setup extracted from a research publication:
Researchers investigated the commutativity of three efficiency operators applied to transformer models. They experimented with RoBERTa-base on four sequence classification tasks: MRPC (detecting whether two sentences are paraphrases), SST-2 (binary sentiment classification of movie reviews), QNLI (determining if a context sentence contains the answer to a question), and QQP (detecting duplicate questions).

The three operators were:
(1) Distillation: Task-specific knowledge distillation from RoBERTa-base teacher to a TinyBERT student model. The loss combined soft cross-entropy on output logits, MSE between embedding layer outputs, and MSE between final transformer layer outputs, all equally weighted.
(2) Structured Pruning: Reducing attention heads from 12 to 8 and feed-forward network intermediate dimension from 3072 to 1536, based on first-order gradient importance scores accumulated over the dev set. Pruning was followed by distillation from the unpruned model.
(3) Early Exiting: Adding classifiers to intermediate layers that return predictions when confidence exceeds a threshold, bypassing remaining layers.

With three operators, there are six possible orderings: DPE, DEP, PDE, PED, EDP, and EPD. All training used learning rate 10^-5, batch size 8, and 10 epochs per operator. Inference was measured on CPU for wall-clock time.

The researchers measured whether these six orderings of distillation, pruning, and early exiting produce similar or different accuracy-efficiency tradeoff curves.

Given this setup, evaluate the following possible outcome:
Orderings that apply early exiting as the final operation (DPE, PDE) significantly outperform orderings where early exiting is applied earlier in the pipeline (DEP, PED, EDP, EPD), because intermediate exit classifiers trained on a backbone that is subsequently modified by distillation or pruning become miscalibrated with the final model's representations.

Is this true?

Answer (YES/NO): NO